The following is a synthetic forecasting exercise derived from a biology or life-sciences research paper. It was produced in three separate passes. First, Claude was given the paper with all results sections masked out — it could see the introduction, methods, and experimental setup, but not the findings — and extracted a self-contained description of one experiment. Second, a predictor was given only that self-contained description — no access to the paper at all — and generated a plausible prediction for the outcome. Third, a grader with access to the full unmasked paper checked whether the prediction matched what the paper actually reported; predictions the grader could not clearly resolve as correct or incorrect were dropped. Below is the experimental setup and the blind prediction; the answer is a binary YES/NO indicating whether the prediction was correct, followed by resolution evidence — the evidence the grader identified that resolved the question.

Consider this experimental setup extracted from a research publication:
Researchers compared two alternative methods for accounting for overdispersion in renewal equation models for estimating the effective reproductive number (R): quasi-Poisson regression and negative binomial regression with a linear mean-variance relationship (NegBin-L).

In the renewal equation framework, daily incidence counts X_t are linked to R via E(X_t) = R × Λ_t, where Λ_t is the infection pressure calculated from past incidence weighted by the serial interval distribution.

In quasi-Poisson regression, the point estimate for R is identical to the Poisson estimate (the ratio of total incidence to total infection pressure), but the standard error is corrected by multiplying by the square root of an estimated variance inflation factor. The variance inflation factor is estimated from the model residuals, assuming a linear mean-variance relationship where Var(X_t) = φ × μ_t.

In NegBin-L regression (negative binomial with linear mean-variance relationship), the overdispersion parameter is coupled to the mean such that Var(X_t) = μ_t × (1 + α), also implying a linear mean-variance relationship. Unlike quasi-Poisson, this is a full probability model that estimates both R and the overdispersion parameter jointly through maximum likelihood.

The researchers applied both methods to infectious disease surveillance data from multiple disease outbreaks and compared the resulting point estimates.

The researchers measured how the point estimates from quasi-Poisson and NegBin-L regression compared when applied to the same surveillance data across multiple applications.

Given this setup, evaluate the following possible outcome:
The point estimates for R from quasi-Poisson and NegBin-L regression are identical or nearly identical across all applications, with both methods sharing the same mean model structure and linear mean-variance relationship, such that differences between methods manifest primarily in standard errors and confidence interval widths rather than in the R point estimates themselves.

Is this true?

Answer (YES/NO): NO